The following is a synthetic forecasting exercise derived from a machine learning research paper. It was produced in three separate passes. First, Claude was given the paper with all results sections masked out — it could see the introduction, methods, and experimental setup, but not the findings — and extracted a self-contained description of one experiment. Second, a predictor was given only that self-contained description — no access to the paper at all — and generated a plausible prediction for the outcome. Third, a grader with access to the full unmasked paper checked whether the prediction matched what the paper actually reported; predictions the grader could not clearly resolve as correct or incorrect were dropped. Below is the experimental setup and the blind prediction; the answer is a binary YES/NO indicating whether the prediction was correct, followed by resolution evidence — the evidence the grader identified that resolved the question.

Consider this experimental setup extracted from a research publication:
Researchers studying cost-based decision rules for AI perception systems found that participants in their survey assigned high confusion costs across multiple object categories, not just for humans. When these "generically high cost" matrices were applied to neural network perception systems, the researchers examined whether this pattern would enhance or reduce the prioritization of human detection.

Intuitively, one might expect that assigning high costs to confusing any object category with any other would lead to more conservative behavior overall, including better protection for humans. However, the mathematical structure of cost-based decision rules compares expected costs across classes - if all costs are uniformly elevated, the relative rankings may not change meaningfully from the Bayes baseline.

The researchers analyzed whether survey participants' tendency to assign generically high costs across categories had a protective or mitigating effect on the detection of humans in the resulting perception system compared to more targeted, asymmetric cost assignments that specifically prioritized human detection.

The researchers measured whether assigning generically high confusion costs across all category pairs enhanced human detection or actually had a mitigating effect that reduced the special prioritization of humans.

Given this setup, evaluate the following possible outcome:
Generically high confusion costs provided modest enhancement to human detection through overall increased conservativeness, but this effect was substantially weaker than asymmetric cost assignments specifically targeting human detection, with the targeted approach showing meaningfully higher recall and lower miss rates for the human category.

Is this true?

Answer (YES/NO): NO